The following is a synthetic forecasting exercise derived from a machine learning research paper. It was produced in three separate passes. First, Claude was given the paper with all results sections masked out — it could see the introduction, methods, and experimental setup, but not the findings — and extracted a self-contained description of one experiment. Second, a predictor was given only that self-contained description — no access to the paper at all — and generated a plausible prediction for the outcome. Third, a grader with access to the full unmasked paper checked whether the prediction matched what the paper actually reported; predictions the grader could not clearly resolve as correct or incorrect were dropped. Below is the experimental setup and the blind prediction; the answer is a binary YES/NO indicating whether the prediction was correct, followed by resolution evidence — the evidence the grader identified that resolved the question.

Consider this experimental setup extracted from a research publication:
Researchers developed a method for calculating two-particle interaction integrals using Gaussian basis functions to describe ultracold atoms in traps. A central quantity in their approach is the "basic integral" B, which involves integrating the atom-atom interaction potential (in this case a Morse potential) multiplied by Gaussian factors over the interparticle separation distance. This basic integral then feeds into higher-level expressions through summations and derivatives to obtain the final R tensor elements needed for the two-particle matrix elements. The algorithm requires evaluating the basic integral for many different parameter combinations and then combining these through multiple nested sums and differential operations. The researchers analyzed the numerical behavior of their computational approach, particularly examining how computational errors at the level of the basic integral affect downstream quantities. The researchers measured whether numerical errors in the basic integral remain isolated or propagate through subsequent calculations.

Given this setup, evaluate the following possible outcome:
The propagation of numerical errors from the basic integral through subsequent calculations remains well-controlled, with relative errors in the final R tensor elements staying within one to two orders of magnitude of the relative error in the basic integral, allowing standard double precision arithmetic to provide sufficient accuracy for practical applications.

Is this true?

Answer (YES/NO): NO